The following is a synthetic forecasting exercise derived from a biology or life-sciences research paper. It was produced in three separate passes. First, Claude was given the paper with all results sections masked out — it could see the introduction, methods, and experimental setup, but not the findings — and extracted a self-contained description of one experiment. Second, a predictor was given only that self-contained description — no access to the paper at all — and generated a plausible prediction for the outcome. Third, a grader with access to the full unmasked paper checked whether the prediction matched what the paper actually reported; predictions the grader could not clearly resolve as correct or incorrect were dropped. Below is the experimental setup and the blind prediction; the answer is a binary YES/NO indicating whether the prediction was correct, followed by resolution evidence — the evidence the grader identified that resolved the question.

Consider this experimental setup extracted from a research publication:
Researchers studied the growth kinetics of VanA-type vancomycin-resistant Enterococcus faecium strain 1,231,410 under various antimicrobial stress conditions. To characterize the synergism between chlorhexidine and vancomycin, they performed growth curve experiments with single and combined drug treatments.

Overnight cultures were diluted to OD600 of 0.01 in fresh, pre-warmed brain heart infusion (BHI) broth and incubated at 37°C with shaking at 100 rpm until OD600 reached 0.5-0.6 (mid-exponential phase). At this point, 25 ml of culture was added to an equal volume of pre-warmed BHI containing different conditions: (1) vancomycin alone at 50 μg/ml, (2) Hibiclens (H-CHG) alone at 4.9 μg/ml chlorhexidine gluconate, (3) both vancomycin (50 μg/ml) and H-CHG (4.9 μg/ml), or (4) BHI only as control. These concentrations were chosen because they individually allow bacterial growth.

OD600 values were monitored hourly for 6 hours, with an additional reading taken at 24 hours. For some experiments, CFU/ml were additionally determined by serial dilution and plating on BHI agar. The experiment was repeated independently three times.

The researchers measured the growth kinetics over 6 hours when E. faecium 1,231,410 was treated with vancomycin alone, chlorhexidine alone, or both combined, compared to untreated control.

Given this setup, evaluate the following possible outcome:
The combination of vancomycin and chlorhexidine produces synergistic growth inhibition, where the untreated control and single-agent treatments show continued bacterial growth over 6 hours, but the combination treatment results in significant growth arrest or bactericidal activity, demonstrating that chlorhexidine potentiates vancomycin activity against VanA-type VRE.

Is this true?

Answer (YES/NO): NO